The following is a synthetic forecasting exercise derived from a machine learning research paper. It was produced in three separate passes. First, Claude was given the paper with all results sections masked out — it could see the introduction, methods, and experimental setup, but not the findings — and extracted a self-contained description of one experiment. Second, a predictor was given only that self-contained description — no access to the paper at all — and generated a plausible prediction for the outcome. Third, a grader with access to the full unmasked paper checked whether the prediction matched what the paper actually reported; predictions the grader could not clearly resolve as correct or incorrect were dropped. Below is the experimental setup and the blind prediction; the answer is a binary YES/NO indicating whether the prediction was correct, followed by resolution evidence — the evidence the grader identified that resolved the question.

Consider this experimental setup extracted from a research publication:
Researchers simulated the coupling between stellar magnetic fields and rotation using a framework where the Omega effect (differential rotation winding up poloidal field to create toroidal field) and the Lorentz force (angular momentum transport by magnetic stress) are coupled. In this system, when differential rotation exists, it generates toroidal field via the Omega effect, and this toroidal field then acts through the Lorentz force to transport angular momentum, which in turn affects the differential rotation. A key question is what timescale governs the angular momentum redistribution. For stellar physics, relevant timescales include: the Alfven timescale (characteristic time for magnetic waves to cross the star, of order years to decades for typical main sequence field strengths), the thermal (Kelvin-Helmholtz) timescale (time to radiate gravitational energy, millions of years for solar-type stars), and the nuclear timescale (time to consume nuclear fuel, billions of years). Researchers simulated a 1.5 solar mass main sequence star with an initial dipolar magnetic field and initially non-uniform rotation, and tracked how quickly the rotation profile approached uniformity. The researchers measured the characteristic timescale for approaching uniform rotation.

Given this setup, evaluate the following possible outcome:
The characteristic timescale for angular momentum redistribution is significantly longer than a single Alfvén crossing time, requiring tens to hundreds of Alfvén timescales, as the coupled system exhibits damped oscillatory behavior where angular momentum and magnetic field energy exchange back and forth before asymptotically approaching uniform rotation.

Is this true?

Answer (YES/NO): NO